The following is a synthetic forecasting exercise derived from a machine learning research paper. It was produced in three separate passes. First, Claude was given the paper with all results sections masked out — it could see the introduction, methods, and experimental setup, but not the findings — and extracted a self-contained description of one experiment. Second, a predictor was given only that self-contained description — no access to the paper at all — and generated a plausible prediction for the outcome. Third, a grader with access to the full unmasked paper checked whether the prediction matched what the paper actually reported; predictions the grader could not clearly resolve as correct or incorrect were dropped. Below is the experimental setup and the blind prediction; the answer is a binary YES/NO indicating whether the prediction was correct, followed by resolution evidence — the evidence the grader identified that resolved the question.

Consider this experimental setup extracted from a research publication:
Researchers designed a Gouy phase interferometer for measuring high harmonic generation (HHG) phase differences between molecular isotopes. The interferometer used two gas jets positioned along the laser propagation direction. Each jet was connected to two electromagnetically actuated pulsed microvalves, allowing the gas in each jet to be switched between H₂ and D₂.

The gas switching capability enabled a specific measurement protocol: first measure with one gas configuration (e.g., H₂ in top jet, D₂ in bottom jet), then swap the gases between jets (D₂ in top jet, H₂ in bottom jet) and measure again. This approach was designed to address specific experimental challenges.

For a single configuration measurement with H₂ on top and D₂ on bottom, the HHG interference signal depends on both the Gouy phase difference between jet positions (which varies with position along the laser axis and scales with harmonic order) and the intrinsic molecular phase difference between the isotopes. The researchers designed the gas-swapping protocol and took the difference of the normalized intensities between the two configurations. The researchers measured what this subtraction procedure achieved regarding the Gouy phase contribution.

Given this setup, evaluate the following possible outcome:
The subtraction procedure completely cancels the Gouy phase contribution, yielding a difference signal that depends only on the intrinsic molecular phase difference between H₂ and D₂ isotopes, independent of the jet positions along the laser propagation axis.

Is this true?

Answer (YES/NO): NO